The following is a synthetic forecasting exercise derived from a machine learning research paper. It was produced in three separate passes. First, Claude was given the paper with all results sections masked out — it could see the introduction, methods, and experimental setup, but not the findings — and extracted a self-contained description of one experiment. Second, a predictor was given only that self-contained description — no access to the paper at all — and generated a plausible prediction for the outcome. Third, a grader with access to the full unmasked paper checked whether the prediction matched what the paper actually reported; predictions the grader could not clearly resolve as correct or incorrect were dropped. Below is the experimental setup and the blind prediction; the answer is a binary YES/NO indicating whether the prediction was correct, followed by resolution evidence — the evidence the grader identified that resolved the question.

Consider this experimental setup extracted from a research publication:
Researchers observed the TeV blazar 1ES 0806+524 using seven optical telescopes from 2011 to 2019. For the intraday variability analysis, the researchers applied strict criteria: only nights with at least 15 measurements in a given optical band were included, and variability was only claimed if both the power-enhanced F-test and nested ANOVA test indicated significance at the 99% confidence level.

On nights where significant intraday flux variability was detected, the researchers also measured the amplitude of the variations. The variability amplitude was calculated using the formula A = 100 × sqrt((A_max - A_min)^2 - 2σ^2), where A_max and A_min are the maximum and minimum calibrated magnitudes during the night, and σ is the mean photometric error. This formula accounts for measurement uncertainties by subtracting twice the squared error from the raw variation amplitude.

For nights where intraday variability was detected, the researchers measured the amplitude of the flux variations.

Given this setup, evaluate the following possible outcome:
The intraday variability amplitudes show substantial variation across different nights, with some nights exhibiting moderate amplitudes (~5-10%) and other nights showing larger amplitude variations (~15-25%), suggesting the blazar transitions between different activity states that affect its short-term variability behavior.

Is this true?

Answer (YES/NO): NO